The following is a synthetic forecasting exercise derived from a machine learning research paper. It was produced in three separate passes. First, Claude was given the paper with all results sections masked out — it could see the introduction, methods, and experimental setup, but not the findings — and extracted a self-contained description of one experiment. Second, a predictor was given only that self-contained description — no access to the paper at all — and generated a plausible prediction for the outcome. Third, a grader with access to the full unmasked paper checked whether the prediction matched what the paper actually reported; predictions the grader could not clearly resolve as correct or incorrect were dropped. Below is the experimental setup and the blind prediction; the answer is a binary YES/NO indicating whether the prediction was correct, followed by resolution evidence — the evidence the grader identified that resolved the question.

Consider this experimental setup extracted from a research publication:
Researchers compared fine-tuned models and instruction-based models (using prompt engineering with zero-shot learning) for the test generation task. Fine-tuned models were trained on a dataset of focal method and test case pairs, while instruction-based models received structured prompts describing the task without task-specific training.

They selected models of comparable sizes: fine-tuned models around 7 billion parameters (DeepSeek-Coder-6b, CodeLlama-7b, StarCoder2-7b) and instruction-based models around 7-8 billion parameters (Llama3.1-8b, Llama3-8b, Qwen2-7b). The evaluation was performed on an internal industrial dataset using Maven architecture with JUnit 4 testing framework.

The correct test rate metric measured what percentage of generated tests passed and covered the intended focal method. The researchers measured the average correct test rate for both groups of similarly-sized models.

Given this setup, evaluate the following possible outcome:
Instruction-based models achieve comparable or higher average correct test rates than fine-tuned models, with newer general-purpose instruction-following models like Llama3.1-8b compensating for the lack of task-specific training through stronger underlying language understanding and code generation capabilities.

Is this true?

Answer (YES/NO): YES